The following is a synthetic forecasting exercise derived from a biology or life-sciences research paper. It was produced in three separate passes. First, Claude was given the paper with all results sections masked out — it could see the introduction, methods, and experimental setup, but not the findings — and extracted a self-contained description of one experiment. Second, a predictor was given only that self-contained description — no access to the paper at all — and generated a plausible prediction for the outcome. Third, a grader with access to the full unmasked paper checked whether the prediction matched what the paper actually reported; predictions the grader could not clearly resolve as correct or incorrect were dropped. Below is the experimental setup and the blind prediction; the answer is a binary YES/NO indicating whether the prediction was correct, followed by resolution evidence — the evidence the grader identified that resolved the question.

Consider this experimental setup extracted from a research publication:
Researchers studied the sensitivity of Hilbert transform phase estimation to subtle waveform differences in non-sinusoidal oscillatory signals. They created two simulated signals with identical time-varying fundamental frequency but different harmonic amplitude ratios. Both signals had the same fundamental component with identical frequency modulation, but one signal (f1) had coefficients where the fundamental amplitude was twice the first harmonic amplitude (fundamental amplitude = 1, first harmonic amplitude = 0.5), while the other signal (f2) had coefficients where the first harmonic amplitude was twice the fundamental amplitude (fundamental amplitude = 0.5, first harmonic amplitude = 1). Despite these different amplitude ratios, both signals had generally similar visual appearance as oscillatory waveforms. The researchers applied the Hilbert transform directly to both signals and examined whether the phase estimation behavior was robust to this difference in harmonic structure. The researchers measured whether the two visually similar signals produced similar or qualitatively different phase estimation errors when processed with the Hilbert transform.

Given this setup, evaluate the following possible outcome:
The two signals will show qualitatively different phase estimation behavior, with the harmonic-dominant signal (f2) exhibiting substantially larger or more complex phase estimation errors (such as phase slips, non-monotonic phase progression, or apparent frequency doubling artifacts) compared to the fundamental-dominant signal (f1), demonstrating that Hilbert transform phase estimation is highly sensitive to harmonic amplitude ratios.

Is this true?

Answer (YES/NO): YES